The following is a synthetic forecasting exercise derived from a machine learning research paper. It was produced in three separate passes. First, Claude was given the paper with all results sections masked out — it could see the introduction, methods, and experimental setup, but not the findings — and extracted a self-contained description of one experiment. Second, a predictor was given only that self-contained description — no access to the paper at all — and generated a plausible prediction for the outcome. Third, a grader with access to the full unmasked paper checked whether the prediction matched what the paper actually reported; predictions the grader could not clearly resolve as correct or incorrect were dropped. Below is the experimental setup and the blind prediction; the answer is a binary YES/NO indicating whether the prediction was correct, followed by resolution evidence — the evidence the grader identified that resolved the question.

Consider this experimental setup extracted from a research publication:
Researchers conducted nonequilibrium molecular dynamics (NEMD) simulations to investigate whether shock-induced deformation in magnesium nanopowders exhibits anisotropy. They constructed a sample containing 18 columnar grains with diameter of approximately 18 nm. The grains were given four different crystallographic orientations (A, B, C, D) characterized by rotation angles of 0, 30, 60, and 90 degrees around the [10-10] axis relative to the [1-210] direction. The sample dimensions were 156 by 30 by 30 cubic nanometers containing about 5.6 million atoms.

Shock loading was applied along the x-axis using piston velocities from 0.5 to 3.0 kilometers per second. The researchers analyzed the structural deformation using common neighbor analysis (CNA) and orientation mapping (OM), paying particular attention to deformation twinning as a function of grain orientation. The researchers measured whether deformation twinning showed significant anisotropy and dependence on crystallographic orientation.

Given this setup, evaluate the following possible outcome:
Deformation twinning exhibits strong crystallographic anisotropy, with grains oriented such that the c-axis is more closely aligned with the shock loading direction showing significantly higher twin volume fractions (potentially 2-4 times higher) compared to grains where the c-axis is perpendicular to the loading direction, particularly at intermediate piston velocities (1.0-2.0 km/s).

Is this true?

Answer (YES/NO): NO